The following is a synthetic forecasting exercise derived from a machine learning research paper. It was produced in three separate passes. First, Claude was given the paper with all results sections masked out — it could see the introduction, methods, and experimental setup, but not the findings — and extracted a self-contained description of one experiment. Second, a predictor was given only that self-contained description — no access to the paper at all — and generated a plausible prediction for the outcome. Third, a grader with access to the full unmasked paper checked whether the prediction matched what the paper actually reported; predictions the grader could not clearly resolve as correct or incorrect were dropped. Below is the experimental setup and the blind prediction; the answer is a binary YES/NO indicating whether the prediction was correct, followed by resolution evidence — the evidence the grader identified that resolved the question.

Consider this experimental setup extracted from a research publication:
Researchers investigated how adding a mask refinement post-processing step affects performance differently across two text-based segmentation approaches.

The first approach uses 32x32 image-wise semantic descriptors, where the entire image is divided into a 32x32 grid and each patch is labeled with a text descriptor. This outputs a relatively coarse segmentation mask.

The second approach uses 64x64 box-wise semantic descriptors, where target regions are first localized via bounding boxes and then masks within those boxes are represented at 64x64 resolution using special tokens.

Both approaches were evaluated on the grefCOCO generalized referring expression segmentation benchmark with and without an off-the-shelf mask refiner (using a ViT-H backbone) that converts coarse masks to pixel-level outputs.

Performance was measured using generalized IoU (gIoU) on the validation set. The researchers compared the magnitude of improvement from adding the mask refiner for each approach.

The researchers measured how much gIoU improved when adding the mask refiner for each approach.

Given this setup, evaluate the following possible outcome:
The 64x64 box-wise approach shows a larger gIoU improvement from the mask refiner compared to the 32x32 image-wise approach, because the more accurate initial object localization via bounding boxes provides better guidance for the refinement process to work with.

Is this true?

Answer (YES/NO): NO